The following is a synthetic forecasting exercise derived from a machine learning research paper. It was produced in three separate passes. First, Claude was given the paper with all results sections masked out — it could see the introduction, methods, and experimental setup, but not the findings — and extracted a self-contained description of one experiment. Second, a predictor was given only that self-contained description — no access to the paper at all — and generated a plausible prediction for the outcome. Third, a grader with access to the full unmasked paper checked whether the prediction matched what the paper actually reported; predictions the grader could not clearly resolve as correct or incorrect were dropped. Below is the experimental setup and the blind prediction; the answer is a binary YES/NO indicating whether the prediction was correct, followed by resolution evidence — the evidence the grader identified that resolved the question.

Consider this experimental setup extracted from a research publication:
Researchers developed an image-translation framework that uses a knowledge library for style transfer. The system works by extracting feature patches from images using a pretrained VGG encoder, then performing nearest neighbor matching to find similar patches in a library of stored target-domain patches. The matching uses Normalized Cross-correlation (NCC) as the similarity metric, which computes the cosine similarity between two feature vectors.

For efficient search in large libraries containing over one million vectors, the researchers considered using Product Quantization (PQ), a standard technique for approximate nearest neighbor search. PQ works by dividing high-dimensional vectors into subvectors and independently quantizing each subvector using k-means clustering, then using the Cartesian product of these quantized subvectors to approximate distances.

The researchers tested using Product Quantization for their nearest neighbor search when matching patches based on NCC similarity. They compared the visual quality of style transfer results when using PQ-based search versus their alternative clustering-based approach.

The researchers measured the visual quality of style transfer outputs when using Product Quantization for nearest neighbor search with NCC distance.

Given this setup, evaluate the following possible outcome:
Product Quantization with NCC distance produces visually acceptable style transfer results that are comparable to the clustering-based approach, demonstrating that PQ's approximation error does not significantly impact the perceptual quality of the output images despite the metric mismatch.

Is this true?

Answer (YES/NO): NO